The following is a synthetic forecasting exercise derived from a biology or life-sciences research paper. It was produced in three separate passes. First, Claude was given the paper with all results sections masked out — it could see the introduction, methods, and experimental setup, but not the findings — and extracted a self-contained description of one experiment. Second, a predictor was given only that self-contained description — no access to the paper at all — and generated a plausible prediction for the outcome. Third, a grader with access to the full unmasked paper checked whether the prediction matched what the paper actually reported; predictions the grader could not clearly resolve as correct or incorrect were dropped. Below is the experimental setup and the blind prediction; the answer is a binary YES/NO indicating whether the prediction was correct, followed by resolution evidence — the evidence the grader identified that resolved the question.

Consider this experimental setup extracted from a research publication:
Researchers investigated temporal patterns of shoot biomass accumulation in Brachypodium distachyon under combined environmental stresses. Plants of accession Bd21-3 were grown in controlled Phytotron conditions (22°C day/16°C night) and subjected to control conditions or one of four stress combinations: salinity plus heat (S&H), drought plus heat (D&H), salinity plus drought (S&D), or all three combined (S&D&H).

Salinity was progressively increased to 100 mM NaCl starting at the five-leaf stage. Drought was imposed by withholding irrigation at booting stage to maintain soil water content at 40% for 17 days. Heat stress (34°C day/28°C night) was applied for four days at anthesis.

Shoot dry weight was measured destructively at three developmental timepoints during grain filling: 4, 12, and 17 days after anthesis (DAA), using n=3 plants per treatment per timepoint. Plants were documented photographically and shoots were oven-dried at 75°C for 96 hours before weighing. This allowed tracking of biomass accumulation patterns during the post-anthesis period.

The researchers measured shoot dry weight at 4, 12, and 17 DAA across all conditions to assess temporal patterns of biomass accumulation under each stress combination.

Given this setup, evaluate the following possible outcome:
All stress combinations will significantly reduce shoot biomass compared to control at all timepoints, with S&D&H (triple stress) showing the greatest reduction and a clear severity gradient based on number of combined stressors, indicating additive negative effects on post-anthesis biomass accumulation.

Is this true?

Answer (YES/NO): NO